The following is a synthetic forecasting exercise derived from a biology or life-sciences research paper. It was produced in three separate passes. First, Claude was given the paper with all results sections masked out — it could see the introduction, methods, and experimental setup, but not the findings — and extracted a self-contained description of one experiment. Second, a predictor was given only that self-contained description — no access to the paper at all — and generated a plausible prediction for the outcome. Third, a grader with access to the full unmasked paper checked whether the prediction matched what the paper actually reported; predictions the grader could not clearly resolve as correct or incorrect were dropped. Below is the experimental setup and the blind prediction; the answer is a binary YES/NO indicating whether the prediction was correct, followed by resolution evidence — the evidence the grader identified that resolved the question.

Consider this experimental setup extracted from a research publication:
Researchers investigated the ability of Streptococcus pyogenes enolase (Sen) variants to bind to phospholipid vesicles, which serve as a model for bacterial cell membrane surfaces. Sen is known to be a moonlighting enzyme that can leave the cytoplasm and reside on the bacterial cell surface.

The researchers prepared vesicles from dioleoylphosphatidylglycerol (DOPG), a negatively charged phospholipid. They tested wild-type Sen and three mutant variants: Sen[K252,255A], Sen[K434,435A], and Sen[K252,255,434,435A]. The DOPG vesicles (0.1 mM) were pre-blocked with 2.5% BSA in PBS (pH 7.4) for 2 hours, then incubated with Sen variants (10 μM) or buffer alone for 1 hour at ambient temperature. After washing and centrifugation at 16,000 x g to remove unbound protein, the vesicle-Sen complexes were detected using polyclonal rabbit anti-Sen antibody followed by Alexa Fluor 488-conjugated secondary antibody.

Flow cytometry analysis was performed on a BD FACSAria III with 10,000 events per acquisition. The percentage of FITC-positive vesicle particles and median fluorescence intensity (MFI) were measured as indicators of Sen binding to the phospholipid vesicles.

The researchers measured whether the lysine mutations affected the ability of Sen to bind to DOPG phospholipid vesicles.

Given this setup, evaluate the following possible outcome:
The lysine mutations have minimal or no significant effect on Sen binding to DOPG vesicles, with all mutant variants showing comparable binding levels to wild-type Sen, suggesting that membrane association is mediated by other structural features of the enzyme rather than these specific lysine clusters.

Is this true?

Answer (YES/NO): YES